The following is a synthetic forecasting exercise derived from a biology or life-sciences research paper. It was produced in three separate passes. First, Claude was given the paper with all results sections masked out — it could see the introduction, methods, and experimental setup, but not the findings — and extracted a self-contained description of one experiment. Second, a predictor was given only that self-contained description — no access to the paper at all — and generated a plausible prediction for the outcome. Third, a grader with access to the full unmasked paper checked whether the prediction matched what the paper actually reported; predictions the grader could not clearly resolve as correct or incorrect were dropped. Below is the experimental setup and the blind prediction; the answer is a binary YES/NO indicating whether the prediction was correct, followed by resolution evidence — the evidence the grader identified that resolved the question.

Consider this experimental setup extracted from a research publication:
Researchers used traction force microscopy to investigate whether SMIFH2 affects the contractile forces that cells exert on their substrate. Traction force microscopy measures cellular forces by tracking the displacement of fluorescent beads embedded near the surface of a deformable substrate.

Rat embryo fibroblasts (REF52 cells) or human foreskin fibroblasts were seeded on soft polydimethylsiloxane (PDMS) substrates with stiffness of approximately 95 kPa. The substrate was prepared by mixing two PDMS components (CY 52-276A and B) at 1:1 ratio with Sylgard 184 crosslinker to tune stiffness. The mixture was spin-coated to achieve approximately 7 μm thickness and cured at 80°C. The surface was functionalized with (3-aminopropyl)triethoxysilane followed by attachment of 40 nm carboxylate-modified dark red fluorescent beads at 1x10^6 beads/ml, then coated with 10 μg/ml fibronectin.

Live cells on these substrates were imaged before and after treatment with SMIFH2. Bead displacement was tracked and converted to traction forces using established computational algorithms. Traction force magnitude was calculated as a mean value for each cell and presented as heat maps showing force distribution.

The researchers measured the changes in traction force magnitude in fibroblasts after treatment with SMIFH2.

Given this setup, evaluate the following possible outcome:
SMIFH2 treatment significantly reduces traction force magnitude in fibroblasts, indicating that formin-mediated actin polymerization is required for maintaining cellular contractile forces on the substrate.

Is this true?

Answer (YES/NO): NO